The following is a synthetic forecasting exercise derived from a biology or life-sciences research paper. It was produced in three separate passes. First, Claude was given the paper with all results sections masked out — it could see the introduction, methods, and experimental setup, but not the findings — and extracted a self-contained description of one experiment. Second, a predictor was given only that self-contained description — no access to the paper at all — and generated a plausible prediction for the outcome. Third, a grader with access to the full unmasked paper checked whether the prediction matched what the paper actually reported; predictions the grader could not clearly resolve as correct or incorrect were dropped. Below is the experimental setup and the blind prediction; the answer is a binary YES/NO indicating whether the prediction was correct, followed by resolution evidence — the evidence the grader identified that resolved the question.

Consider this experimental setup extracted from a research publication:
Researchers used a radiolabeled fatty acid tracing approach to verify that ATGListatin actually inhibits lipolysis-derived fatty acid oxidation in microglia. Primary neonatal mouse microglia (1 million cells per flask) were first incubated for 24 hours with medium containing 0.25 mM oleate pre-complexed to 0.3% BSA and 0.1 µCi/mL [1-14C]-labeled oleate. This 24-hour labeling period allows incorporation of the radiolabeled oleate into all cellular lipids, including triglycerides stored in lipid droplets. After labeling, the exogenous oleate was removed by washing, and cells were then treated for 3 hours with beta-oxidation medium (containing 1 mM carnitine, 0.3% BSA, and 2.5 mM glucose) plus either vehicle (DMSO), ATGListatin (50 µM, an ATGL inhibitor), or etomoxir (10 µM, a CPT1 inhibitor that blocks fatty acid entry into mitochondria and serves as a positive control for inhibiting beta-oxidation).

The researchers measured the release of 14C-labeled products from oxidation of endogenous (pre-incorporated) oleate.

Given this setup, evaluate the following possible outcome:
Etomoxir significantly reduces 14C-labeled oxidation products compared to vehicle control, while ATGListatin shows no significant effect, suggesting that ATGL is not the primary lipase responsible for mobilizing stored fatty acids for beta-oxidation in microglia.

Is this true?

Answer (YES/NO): NO